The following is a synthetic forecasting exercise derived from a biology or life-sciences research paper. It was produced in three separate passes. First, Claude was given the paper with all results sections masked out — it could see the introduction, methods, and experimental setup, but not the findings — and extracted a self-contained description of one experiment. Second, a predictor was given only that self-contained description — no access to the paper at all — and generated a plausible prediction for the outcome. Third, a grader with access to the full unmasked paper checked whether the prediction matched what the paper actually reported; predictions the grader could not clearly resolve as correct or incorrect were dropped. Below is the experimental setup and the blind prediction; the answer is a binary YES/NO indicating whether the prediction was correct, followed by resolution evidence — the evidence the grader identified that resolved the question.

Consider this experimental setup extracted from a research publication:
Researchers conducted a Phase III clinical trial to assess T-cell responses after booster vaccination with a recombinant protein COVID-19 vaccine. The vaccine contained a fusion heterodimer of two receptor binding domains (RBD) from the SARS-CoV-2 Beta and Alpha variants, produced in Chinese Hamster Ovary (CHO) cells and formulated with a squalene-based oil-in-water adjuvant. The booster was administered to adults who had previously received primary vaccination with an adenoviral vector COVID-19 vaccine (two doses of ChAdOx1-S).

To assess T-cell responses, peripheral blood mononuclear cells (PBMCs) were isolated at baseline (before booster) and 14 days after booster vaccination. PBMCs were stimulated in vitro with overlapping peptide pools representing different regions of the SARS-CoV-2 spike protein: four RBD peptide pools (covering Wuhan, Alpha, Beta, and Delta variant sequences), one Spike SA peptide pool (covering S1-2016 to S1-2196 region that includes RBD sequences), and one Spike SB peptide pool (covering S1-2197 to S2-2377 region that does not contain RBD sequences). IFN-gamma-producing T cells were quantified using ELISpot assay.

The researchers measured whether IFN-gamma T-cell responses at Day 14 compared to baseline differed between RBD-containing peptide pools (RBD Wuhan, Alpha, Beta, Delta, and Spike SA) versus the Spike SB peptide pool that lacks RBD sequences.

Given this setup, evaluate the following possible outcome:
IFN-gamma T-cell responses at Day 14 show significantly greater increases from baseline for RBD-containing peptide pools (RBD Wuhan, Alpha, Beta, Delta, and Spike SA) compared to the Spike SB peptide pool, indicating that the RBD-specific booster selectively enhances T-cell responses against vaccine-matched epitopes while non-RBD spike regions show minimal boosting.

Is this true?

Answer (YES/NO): YES